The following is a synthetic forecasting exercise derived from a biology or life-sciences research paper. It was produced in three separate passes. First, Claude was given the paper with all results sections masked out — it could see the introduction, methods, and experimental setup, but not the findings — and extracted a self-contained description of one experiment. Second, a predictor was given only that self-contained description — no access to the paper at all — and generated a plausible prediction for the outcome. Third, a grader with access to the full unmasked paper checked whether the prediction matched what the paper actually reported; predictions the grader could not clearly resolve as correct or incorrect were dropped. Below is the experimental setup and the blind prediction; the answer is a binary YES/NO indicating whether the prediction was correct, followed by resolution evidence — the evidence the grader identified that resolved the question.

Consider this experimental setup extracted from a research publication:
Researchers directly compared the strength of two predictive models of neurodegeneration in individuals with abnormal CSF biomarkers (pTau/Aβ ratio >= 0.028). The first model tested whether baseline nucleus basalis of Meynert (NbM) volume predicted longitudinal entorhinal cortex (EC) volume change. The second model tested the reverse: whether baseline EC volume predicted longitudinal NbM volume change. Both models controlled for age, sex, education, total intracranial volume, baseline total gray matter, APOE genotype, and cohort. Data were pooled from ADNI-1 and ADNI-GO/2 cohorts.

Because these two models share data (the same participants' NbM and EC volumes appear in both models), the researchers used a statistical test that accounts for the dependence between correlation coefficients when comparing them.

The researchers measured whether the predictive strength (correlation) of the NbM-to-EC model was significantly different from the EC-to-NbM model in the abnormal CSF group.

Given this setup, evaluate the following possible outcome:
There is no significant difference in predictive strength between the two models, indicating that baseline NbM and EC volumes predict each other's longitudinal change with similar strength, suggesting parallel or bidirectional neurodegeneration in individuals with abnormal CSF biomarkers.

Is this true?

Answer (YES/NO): NO